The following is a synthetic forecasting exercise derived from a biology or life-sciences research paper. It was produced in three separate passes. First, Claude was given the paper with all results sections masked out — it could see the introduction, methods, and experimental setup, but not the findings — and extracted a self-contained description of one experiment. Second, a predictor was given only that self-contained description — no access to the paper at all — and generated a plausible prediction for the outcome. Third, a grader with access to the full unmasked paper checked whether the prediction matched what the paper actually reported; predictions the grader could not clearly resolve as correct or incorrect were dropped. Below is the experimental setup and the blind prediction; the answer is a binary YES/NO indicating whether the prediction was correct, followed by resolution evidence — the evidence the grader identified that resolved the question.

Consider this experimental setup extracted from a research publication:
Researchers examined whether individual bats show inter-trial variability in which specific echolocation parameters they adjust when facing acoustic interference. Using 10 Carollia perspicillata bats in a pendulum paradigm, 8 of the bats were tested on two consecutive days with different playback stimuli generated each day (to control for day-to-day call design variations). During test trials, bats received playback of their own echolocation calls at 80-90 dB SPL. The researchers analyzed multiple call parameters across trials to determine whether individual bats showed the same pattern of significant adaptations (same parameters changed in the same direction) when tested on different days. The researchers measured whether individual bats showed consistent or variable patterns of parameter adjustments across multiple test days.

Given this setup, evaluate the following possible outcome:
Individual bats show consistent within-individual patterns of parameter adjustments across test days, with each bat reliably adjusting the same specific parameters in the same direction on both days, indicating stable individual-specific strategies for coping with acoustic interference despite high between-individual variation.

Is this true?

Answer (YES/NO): NO